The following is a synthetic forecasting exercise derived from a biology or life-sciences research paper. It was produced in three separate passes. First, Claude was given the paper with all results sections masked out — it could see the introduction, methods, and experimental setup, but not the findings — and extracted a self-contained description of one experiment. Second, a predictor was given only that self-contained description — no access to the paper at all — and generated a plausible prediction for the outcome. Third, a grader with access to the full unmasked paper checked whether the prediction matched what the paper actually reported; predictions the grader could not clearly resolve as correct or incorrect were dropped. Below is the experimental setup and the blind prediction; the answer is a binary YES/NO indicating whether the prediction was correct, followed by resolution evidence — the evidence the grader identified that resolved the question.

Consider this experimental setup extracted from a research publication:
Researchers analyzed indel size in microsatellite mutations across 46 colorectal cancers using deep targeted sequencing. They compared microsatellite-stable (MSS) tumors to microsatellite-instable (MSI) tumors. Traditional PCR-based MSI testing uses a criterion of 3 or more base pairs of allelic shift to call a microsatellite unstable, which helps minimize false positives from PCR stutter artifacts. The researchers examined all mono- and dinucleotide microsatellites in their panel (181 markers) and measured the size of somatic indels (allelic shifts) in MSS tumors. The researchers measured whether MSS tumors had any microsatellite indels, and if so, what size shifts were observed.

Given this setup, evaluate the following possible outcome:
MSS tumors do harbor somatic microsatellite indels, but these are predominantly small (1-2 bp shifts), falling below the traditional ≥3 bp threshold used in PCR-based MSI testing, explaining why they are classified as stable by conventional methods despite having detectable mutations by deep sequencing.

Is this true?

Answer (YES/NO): YES